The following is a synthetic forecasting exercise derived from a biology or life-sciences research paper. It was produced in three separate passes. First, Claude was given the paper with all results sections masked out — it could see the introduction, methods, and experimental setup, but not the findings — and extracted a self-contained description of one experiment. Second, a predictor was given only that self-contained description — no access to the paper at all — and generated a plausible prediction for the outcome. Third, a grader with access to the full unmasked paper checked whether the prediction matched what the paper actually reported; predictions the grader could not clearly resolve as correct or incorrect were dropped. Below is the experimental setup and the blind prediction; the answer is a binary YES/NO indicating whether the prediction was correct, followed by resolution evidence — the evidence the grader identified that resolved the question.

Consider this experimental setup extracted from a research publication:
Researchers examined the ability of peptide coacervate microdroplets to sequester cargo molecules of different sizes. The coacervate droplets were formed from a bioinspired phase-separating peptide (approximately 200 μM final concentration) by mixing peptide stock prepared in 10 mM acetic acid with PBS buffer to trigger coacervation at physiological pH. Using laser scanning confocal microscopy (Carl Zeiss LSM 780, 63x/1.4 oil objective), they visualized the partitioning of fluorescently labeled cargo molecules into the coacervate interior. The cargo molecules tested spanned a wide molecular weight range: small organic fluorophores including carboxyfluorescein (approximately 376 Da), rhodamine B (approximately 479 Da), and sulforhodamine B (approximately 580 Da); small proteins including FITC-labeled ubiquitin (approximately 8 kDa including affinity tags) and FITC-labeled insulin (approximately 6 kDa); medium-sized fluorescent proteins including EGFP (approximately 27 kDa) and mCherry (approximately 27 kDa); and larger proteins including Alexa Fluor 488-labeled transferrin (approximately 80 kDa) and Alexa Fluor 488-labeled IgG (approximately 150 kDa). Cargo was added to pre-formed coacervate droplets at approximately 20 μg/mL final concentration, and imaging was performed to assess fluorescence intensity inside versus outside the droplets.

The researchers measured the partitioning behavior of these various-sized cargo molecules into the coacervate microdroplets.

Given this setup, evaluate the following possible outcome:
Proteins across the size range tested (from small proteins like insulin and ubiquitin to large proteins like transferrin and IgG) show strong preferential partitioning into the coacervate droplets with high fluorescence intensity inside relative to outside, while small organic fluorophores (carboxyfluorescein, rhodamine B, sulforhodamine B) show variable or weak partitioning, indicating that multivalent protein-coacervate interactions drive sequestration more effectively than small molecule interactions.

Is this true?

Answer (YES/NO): NO